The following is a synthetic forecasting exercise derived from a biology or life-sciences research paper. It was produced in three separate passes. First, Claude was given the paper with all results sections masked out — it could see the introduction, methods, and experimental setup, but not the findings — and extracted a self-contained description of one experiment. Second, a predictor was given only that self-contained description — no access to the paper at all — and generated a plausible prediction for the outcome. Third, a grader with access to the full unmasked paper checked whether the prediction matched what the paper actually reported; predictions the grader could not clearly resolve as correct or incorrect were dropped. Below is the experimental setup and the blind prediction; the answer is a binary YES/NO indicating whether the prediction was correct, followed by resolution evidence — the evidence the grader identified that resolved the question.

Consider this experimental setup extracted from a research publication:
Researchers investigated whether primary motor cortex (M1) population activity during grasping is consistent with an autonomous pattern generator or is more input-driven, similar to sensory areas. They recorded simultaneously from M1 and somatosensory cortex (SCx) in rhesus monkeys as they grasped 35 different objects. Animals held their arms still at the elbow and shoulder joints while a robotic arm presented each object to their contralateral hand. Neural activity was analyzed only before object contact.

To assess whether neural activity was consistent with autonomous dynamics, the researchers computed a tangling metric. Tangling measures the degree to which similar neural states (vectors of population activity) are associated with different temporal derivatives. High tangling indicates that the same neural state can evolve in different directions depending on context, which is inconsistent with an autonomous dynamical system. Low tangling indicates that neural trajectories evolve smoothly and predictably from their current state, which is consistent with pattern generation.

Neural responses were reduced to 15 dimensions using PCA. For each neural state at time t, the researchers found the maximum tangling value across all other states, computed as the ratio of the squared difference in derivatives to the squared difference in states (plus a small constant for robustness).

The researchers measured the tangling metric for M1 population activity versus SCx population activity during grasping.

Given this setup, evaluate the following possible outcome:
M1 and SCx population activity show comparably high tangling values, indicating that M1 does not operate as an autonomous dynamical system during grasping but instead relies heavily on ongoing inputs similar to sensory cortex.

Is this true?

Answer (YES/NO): YES